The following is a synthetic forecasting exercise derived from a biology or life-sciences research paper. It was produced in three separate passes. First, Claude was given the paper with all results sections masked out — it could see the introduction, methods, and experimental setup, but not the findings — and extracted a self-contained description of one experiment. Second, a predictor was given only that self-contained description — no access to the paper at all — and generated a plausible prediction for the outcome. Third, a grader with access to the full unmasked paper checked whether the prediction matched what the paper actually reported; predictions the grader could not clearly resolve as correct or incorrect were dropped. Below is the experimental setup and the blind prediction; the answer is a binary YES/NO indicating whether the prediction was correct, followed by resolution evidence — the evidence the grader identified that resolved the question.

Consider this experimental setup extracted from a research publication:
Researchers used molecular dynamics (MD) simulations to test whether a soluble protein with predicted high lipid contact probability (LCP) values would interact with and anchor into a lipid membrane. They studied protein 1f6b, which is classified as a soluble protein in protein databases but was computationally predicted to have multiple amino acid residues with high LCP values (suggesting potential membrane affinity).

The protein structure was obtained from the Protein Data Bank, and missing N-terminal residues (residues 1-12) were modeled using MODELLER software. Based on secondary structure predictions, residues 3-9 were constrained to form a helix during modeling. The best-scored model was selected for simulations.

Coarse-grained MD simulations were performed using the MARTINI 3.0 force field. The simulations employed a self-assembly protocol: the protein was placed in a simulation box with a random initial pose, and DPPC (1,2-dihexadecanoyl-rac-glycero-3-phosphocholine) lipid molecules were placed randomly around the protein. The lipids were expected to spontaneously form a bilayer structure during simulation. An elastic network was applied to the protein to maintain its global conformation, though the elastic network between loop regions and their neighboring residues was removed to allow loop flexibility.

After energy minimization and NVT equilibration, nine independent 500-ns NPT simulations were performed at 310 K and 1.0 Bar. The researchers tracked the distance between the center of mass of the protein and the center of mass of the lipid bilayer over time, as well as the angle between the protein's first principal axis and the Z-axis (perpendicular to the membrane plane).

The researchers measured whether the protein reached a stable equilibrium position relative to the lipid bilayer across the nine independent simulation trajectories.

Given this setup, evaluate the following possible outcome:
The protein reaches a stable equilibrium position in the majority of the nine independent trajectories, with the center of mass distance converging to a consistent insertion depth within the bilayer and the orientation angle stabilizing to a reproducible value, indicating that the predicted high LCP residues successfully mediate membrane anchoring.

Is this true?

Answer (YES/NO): YES